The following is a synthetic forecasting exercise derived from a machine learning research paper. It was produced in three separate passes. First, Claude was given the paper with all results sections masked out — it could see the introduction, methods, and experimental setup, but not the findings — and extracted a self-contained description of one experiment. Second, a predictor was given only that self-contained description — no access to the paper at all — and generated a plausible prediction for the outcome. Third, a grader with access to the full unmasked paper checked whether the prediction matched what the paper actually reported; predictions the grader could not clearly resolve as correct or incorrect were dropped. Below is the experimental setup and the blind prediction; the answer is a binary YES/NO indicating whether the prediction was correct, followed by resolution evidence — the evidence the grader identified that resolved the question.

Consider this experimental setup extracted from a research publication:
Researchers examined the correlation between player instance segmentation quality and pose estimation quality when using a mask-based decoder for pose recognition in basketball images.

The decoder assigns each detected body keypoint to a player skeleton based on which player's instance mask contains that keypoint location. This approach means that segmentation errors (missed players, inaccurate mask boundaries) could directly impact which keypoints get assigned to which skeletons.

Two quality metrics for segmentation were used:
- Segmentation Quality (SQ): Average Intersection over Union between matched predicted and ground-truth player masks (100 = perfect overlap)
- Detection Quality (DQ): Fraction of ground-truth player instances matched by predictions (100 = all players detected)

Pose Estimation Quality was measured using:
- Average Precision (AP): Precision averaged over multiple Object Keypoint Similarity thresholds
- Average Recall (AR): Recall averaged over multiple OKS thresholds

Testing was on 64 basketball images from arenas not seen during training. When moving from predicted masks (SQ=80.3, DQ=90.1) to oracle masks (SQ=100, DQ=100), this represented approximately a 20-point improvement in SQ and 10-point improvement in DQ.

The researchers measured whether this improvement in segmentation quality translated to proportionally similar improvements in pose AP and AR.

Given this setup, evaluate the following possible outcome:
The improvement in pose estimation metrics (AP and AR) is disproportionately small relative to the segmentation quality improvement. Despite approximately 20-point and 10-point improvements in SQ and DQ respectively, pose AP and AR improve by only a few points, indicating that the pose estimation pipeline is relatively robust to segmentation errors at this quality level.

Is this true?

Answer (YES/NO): YES